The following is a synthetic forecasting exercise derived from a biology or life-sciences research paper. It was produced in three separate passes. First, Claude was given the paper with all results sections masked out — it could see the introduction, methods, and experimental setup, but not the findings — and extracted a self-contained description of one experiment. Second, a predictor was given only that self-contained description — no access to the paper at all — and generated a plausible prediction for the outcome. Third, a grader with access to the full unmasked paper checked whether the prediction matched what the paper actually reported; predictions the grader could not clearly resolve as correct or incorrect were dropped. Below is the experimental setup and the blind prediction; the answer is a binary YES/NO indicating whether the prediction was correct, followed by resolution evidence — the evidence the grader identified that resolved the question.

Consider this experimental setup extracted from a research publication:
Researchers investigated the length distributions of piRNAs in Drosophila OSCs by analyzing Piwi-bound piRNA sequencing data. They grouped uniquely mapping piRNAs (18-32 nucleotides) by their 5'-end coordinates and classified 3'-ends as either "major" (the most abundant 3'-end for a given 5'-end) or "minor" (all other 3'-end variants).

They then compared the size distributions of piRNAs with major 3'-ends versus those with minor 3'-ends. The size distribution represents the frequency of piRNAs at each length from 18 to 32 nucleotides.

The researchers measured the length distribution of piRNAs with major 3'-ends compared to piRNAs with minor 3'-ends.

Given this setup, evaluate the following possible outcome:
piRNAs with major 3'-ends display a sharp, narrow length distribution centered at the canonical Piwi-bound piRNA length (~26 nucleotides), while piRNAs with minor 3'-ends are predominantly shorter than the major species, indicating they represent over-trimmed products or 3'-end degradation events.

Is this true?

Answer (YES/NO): NO